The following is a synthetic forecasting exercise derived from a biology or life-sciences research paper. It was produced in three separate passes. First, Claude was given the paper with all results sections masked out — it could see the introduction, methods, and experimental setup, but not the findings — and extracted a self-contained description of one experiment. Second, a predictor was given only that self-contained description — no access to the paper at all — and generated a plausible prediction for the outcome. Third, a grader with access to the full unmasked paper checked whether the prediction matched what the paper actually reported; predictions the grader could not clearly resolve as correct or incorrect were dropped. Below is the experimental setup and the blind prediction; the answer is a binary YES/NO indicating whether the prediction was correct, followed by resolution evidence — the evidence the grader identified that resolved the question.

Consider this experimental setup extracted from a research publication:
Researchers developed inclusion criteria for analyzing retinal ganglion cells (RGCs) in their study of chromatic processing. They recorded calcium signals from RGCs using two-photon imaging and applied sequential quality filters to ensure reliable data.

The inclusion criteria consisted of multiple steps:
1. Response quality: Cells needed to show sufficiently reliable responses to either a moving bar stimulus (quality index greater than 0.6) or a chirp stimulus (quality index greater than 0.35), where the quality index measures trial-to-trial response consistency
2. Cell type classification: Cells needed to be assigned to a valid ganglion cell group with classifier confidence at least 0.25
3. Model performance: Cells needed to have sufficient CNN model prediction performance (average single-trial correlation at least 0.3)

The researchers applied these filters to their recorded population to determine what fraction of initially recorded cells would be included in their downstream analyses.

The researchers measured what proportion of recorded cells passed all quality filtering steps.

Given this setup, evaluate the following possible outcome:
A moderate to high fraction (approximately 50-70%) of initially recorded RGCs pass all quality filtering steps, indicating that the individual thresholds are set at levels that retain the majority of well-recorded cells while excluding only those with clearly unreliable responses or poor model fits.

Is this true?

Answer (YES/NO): NO